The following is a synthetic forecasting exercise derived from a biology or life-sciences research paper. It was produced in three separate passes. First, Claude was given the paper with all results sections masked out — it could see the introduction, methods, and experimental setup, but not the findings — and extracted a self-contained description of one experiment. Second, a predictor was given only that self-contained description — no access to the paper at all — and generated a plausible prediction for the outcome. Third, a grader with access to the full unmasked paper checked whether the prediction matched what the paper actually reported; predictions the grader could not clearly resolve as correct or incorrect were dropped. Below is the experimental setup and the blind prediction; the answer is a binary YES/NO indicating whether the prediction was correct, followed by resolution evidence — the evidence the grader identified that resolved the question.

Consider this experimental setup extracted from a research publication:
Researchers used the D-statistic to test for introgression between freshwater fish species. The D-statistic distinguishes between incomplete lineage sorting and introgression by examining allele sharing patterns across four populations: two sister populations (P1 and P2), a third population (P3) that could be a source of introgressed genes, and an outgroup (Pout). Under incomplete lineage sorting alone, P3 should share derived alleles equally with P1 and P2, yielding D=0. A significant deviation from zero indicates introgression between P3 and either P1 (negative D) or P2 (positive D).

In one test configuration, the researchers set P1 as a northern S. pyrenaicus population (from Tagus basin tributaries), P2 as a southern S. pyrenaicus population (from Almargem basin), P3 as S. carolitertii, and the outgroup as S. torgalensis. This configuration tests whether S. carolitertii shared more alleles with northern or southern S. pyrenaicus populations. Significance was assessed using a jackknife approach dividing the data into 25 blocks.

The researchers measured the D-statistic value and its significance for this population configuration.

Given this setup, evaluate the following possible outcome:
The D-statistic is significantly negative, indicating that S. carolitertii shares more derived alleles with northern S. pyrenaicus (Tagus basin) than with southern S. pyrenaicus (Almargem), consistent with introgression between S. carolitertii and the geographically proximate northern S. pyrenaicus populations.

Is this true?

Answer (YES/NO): YES